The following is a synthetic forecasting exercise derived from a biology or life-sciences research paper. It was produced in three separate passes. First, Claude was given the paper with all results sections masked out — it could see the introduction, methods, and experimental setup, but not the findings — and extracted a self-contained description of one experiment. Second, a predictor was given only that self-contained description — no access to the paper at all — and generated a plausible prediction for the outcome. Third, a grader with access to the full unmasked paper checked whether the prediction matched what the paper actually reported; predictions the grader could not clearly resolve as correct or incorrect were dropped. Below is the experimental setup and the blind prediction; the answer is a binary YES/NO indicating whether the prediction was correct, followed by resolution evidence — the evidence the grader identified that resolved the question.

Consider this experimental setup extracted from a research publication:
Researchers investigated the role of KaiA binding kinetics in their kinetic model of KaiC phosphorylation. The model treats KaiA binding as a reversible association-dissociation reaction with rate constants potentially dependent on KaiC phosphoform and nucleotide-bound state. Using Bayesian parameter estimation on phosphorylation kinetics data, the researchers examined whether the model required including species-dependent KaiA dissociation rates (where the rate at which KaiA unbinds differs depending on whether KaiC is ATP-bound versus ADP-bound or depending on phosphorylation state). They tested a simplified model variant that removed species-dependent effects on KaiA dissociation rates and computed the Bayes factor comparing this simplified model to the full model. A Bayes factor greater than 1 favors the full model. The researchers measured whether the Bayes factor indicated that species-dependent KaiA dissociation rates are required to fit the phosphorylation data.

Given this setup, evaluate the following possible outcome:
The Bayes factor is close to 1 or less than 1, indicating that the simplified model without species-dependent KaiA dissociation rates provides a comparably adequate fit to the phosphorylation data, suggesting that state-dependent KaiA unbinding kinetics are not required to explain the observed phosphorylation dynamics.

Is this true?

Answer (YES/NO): NO